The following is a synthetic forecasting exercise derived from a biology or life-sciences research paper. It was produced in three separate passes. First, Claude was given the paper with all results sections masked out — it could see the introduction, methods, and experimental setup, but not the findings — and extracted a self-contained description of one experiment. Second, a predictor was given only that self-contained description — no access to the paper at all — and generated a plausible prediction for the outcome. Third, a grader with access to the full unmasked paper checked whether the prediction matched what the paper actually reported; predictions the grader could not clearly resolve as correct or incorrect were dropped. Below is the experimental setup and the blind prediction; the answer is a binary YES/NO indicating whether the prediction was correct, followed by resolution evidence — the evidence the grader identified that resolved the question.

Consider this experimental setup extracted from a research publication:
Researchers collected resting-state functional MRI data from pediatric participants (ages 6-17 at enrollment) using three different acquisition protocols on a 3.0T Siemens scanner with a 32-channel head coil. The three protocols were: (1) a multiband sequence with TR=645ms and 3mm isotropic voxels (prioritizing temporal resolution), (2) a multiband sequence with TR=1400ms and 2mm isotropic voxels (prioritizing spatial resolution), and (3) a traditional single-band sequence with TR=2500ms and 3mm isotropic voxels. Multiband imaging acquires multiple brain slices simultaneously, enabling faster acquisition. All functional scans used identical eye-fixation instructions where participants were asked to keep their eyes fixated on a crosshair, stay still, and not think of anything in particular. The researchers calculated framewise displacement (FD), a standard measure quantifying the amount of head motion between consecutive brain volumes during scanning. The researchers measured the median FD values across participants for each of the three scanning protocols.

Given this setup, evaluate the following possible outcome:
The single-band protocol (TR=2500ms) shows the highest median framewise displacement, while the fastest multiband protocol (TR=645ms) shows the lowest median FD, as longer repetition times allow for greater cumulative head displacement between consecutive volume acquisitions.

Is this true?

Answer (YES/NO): NO